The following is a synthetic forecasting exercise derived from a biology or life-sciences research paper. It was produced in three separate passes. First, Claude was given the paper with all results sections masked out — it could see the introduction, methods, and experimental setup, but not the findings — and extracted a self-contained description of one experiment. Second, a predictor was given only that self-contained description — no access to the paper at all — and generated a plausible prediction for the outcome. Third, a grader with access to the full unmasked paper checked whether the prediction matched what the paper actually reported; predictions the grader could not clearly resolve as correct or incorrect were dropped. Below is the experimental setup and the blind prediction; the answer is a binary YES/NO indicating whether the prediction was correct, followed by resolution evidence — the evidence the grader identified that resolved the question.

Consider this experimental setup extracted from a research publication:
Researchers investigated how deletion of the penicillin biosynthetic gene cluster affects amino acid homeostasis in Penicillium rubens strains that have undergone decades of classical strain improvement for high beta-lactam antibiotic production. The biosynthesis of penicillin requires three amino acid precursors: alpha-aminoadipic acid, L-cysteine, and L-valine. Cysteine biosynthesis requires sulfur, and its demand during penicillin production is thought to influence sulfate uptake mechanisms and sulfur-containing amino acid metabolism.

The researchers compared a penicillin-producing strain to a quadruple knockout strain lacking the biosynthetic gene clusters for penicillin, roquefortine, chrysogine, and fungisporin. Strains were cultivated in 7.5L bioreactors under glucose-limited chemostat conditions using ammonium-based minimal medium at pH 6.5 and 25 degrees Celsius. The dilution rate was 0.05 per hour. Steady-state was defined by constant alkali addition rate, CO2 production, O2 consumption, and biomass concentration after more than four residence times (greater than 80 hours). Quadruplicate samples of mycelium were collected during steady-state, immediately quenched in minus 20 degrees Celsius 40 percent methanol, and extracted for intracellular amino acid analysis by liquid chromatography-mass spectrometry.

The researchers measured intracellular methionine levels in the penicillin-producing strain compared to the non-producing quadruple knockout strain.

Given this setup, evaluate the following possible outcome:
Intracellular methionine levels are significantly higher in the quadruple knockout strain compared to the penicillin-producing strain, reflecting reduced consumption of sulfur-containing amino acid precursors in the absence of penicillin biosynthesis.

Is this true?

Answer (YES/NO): NO